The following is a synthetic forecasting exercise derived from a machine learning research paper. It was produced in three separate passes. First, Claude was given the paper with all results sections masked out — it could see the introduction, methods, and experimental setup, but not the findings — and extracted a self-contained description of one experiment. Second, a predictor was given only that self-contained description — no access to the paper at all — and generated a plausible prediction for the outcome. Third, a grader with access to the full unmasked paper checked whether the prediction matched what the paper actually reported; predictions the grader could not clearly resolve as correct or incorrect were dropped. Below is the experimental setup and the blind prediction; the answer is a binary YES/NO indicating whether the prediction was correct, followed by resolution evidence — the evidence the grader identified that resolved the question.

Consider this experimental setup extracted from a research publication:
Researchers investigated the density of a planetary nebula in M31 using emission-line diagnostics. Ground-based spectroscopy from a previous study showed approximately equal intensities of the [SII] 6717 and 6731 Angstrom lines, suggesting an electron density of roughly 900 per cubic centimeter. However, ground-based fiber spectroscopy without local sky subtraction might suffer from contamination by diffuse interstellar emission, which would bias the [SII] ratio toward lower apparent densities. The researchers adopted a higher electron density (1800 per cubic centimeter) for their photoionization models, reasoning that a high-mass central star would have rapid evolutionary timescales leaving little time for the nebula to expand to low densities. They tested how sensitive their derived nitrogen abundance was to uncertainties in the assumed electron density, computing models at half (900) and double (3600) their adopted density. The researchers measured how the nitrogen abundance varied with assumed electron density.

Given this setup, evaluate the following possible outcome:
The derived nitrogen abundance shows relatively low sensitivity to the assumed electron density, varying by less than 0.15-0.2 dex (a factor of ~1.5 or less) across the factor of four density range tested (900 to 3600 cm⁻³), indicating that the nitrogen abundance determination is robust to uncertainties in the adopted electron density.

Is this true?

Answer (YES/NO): YES